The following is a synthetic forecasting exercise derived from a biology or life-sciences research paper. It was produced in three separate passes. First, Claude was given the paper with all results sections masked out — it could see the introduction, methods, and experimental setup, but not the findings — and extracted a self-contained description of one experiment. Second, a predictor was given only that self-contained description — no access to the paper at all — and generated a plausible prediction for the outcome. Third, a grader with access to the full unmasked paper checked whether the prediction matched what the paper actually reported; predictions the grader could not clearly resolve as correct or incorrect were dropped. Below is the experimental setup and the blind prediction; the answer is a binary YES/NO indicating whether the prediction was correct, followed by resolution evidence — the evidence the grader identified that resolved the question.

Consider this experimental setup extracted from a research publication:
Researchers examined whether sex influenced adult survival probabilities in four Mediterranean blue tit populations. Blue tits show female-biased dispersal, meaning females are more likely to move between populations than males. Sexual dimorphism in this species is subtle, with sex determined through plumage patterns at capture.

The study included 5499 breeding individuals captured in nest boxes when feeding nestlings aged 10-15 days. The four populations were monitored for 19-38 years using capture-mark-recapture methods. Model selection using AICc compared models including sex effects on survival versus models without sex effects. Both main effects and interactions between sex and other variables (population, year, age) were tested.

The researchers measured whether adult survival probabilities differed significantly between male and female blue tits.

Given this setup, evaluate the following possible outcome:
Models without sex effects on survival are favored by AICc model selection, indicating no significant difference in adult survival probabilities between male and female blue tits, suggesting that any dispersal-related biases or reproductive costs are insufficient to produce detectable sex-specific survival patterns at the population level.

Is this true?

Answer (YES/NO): YES